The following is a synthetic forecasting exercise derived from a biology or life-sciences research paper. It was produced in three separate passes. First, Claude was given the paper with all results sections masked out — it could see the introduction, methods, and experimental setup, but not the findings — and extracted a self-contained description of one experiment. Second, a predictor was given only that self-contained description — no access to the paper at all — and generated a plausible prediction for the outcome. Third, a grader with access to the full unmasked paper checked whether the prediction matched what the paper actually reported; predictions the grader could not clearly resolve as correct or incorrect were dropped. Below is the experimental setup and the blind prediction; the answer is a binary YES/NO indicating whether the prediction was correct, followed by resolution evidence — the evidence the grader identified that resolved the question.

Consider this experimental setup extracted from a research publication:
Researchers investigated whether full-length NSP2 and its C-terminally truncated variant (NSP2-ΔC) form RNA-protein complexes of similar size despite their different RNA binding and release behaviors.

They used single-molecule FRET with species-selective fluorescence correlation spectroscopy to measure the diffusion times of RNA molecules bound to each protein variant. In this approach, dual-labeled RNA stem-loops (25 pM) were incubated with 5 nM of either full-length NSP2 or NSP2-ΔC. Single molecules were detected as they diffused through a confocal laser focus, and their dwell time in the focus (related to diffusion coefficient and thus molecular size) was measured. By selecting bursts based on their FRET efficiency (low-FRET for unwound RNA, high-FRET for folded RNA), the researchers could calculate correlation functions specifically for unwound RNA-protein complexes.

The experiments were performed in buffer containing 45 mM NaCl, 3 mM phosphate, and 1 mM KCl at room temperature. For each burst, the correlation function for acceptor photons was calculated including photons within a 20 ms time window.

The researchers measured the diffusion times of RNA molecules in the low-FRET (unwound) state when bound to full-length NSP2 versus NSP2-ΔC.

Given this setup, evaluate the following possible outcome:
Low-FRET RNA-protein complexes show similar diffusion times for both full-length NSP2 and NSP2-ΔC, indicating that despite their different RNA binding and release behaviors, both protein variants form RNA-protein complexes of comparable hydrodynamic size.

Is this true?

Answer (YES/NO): YES